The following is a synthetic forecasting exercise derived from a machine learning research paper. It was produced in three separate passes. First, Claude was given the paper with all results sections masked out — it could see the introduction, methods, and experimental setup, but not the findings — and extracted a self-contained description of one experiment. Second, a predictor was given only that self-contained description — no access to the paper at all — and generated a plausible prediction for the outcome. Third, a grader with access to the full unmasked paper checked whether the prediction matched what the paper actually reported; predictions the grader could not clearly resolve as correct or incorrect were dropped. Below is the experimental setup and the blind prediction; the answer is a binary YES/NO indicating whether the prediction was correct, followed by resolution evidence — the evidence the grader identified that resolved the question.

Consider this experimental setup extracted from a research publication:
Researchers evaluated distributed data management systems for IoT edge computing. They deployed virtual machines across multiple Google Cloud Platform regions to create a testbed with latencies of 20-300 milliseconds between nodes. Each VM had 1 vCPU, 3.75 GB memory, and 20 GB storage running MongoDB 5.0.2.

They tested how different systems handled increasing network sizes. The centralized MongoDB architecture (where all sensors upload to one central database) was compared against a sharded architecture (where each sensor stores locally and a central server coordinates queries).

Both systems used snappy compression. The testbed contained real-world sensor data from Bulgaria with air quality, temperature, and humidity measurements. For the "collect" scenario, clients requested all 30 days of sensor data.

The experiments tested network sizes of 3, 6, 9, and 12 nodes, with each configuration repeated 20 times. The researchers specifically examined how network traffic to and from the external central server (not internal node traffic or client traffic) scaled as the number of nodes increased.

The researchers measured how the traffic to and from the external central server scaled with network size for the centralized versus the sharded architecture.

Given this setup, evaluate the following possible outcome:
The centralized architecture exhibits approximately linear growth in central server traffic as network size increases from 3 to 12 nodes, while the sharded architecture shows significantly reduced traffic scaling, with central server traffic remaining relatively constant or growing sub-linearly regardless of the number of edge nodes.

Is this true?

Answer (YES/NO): NO